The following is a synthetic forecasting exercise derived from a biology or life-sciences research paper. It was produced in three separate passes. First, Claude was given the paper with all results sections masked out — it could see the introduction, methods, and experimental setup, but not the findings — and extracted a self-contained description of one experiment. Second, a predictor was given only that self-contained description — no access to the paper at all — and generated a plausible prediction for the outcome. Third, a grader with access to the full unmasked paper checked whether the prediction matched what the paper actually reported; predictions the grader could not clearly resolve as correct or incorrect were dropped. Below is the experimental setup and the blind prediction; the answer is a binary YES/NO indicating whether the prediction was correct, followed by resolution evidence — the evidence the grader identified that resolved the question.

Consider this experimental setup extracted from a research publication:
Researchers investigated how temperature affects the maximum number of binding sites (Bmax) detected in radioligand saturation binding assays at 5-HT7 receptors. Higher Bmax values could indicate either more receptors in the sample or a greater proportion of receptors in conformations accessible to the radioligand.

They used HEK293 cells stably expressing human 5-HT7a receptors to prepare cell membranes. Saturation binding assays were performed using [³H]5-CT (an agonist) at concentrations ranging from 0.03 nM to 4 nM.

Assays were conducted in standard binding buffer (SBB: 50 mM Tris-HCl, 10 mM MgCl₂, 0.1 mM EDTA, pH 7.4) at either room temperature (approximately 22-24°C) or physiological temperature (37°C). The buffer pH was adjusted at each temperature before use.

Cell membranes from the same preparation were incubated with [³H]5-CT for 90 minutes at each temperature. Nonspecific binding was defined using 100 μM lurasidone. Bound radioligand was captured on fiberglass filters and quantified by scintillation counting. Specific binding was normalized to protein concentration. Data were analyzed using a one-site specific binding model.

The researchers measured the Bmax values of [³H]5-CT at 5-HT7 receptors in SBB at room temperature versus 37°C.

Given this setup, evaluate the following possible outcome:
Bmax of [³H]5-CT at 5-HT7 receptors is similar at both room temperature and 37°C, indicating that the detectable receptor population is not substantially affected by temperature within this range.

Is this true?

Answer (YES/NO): NO